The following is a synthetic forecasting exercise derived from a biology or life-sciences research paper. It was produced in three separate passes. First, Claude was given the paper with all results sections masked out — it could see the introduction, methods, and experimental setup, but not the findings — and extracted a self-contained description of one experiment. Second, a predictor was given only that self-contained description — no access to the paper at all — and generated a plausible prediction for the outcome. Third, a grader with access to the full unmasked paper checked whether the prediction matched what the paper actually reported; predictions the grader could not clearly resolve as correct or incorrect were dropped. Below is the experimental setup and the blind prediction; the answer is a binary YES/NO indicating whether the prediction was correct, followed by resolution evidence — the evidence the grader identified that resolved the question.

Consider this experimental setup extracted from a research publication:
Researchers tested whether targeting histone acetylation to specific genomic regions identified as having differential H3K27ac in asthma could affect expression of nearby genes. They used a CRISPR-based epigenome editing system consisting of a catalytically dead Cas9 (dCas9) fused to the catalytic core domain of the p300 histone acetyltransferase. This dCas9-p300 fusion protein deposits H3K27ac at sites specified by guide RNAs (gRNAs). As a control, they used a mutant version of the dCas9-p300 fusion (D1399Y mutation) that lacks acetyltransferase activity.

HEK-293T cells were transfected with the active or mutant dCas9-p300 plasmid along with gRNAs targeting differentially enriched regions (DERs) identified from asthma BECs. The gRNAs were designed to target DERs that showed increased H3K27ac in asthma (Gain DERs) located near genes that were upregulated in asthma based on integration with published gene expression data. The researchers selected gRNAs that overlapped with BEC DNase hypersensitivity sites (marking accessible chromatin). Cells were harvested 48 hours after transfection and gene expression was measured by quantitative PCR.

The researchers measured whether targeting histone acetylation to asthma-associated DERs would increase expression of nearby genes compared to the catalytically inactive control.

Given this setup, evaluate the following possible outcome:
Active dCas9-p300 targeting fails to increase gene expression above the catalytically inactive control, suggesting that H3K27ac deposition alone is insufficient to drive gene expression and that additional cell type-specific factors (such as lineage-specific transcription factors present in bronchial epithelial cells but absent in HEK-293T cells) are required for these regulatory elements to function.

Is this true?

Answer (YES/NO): NO